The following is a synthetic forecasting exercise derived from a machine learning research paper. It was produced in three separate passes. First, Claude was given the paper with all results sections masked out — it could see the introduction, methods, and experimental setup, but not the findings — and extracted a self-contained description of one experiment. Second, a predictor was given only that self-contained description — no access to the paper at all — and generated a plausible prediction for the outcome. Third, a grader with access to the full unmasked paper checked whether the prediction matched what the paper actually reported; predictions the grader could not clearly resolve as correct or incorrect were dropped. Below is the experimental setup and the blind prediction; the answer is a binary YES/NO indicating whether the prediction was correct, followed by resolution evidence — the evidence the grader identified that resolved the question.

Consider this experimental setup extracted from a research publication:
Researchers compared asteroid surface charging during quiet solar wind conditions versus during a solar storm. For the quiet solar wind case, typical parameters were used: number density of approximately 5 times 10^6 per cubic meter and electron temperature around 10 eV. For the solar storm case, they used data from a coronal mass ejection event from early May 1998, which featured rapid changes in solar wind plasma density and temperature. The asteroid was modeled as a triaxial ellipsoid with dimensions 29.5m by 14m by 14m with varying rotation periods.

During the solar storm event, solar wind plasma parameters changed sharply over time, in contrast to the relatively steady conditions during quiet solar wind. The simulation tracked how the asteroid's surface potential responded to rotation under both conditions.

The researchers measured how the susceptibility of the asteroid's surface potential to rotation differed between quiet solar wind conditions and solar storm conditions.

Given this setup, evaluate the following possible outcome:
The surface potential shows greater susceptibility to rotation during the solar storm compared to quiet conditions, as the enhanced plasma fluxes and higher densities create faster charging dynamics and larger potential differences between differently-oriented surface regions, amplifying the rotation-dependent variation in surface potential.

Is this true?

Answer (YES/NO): YES